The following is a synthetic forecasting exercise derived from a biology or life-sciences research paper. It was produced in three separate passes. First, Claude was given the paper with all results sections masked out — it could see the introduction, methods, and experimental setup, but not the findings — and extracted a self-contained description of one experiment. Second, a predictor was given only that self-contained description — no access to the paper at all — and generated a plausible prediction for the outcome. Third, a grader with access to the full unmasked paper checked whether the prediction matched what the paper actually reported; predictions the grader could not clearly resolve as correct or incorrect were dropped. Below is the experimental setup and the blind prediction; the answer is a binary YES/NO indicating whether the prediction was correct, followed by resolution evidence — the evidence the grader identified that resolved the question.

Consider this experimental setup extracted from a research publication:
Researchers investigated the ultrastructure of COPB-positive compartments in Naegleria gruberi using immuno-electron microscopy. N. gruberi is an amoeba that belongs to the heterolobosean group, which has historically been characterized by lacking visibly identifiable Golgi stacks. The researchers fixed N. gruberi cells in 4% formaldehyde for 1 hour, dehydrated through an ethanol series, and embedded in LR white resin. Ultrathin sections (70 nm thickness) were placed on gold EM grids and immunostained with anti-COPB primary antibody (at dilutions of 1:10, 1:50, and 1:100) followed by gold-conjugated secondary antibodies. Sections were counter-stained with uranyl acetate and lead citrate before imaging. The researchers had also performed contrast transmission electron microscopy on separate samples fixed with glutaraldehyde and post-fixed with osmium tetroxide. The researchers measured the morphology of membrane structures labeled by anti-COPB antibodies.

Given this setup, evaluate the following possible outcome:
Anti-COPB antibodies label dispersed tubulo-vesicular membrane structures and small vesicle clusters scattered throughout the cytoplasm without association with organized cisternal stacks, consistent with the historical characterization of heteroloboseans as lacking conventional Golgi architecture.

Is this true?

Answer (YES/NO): NO